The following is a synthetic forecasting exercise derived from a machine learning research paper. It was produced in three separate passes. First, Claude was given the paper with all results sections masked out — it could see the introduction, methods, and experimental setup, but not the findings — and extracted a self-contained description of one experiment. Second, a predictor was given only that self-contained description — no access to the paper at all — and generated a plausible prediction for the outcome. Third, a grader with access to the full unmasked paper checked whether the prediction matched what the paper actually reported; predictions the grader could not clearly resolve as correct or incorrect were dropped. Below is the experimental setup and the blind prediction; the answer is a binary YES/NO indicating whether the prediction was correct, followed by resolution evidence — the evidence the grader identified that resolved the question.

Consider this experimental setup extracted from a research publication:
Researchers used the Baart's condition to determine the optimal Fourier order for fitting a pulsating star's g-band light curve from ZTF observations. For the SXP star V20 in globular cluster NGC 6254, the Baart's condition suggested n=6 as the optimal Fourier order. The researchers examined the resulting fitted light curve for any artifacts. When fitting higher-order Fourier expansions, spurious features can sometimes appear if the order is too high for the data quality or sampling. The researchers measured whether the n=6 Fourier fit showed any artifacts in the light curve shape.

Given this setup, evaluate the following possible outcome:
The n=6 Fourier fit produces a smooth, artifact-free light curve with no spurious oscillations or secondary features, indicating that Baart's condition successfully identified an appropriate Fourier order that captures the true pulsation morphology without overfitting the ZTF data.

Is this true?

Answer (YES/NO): NO